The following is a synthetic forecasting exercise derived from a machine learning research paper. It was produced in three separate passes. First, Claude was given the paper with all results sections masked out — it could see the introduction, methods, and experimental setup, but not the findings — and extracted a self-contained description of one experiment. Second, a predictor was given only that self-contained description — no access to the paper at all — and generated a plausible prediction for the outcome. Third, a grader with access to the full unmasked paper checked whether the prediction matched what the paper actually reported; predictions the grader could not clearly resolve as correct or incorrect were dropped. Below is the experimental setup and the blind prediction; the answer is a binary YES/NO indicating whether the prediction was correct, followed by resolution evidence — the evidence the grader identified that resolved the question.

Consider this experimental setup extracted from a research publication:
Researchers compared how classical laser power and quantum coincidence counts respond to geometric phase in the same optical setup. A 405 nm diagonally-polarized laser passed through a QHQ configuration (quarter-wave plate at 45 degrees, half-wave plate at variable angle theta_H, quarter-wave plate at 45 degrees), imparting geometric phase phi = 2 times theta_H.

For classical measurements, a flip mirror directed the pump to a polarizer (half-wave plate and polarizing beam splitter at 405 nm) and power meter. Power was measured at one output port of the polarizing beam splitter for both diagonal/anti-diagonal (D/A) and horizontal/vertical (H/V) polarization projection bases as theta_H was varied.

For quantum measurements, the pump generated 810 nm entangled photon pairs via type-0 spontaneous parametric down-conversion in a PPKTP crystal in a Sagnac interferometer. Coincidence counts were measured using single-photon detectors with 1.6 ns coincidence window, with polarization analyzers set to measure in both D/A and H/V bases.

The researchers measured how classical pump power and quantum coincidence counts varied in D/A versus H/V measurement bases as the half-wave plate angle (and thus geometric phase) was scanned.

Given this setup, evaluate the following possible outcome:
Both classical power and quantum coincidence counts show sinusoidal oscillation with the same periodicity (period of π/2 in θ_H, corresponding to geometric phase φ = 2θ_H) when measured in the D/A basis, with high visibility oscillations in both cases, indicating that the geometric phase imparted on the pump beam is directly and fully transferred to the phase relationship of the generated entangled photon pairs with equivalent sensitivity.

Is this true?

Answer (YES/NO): YES